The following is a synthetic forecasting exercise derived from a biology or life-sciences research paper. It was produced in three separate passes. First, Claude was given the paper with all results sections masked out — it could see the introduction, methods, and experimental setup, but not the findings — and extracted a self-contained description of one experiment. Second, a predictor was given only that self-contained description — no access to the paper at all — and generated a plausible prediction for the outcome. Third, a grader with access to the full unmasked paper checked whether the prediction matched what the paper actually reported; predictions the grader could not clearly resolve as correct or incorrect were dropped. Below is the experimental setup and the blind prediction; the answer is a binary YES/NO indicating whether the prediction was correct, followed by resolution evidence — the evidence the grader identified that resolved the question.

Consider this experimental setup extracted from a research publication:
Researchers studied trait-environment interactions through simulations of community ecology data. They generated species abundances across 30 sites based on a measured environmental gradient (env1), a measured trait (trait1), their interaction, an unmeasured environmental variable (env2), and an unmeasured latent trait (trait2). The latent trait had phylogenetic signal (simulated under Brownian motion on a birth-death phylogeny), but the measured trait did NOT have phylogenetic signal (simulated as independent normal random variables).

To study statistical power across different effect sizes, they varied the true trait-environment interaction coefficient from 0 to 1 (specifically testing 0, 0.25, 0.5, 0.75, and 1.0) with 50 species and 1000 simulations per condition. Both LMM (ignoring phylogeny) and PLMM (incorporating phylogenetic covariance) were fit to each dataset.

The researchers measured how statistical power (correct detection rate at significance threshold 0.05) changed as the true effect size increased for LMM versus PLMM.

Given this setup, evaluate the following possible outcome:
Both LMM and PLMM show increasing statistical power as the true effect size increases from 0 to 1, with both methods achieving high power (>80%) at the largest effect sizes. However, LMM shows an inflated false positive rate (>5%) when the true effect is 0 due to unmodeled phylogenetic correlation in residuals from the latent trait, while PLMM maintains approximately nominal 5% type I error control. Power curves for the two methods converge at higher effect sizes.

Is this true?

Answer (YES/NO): NO